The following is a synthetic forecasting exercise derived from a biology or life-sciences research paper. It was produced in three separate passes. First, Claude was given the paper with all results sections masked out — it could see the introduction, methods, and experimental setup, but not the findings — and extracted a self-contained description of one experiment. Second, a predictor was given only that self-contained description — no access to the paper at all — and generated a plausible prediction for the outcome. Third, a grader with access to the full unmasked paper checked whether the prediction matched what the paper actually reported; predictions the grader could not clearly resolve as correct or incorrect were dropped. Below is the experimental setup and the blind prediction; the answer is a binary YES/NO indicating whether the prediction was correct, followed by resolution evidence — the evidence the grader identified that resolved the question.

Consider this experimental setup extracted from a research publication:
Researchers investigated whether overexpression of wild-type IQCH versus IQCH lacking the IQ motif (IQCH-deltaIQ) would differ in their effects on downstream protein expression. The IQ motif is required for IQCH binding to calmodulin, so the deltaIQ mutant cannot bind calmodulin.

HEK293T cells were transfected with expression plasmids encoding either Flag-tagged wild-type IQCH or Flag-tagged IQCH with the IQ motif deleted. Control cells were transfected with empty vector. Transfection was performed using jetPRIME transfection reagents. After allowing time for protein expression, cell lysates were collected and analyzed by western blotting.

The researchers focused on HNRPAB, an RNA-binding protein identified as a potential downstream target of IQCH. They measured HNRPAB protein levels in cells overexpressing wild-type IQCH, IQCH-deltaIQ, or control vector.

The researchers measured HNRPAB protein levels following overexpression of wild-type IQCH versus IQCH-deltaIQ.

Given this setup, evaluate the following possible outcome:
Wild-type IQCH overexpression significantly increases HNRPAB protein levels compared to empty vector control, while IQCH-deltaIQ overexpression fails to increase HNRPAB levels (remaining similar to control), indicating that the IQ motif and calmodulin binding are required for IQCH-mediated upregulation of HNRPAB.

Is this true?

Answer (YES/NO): YES